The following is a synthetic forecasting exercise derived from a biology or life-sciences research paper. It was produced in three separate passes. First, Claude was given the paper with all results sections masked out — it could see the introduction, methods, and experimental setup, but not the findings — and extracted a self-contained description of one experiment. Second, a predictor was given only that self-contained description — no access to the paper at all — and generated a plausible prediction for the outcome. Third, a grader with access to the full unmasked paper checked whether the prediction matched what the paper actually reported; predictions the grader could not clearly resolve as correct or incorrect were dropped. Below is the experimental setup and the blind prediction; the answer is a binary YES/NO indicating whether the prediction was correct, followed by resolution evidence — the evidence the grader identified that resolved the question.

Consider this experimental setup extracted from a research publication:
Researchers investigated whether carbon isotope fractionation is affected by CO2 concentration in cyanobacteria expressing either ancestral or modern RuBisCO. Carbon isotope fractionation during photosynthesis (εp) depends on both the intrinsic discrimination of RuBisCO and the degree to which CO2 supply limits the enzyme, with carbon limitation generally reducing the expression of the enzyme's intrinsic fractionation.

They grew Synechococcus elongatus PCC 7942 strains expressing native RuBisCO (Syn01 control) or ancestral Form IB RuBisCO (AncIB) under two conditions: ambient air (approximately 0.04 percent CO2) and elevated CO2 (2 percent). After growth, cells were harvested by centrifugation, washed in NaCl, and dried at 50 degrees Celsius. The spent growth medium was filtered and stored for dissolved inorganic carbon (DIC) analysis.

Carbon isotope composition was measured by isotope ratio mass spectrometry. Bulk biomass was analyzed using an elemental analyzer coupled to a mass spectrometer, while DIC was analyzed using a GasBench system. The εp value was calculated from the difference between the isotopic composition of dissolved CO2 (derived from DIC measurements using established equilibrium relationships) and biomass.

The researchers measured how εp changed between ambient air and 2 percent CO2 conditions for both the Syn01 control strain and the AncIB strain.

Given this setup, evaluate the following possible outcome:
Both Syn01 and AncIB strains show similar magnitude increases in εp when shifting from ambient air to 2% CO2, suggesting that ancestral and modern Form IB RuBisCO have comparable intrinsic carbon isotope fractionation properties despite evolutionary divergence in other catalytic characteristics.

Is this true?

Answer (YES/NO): YES